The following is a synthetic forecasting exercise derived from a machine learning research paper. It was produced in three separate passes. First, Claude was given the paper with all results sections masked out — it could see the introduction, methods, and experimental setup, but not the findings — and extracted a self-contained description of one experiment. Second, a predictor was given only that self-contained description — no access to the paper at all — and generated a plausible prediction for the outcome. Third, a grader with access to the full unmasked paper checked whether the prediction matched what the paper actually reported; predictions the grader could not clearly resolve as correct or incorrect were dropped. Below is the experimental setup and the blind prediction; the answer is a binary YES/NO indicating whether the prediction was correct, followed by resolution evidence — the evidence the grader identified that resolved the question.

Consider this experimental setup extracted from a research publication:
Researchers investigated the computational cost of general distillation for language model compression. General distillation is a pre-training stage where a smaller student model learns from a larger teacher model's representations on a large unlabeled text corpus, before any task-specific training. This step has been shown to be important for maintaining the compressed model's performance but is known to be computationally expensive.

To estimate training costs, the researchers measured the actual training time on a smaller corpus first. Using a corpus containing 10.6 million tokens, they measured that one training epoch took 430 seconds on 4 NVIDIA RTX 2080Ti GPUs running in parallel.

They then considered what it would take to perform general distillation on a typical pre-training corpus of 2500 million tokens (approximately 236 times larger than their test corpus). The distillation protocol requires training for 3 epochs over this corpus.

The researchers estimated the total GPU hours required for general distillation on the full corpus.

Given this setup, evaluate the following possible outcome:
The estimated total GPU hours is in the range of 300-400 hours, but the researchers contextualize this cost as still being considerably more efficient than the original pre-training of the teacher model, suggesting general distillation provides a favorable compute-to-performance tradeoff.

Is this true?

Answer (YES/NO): NO